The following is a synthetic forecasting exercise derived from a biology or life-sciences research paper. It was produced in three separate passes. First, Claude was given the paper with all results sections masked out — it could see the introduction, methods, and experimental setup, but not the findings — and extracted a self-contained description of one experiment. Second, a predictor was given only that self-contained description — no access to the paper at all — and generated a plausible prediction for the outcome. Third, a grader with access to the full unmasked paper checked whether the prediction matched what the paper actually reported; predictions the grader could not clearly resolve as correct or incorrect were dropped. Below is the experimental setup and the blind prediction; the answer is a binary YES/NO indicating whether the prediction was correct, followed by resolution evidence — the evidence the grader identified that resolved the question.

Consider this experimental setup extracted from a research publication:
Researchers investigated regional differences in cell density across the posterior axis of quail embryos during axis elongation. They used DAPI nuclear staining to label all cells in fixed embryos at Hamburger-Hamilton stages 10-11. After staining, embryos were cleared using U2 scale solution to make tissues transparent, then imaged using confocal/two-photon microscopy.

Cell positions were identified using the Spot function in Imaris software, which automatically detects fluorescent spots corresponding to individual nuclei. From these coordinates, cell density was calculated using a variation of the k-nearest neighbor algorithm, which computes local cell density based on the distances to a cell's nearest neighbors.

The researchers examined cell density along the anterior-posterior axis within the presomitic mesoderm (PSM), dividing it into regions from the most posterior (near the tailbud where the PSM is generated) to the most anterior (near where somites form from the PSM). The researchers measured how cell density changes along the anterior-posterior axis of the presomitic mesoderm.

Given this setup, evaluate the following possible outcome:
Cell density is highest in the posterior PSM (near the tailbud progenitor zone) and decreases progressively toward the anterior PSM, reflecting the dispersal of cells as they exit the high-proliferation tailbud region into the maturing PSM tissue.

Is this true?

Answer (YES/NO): NO